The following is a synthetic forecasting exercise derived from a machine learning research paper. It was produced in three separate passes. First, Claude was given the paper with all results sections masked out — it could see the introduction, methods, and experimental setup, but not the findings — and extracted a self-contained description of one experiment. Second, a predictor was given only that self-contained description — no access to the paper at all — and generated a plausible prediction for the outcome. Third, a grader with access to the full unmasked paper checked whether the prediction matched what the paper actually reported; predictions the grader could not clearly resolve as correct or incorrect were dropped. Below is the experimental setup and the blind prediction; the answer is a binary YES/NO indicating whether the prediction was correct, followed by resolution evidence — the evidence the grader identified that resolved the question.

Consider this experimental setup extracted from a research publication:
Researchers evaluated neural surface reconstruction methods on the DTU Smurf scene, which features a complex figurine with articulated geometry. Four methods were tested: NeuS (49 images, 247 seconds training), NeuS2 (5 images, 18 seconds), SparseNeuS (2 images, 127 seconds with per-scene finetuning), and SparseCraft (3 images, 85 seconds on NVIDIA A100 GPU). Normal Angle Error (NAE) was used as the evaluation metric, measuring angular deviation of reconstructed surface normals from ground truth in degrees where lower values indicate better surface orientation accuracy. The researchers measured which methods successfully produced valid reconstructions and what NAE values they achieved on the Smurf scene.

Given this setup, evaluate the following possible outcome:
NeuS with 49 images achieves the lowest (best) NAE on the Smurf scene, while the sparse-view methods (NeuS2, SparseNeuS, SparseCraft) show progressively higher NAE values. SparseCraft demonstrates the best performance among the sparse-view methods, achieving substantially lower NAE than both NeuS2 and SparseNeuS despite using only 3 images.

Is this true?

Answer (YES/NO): NO